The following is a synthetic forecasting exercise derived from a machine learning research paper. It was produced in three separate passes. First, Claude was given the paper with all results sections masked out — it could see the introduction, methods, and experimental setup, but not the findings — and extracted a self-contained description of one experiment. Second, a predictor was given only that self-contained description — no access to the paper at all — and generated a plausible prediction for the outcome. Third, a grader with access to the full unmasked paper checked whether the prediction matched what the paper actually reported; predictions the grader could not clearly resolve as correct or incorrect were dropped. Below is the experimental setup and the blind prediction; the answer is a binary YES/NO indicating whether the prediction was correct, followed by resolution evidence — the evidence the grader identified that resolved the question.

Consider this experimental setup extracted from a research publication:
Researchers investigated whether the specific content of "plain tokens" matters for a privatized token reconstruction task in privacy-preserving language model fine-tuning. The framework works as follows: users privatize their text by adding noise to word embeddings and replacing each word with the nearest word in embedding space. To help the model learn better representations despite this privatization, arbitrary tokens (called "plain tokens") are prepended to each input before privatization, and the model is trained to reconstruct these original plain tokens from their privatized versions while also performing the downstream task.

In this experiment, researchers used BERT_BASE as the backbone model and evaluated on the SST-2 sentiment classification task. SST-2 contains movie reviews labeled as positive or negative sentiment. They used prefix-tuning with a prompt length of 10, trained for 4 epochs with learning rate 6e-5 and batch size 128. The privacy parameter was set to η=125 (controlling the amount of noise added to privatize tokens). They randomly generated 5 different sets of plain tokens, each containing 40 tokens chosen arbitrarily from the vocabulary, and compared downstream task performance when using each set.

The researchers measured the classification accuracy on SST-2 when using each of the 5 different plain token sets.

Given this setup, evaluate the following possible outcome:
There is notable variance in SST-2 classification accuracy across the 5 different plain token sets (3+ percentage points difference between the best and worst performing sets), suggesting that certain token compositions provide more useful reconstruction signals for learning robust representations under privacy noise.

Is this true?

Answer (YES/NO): NO